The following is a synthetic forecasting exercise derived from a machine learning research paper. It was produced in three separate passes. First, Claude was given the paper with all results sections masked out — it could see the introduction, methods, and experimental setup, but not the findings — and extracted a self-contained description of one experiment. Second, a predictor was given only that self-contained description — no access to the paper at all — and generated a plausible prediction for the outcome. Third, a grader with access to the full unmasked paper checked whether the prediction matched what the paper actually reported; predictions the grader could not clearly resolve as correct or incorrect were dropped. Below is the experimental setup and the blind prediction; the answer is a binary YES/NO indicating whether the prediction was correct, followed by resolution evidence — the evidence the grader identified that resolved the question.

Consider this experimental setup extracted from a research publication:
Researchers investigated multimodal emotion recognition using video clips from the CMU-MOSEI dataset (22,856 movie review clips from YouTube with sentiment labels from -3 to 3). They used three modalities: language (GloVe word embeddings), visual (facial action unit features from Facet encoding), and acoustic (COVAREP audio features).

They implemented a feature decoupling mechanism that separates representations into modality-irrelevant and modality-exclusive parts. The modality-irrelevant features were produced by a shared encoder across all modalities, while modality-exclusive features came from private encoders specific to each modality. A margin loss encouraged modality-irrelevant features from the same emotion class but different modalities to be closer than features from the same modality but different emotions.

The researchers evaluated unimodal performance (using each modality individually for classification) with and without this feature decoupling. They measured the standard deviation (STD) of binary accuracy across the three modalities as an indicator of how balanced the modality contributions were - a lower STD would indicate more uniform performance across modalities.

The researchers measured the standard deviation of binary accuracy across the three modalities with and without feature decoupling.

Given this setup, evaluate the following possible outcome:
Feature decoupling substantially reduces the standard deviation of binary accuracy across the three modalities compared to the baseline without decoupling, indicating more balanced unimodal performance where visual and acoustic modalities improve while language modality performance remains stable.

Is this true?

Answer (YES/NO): NO